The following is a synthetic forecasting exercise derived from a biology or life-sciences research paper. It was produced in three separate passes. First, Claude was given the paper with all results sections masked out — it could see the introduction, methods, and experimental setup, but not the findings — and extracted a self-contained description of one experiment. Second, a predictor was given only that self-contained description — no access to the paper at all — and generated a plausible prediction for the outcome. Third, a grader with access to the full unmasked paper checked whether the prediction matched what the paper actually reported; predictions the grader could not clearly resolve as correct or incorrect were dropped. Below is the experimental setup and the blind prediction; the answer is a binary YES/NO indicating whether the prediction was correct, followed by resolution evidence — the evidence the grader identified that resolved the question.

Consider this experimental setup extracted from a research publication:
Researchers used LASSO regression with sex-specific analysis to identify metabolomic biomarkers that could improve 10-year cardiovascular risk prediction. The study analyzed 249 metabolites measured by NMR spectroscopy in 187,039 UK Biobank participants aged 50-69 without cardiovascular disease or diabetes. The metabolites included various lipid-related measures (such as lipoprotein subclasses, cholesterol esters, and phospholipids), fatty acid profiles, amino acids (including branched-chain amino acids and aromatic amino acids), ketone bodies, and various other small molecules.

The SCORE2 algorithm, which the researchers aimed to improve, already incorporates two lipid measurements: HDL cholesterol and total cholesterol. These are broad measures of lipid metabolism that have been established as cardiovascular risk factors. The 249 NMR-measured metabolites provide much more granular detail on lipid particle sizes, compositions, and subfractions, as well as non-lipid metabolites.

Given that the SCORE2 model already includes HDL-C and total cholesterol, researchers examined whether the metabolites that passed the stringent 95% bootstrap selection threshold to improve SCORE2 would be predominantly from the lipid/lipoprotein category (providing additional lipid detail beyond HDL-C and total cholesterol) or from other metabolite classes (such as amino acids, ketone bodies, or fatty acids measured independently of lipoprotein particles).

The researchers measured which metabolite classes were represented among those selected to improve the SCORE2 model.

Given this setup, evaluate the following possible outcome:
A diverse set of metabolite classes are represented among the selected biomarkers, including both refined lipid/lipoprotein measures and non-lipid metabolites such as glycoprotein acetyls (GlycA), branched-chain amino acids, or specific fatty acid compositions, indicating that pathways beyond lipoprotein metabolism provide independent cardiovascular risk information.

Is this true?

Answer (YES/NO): YES